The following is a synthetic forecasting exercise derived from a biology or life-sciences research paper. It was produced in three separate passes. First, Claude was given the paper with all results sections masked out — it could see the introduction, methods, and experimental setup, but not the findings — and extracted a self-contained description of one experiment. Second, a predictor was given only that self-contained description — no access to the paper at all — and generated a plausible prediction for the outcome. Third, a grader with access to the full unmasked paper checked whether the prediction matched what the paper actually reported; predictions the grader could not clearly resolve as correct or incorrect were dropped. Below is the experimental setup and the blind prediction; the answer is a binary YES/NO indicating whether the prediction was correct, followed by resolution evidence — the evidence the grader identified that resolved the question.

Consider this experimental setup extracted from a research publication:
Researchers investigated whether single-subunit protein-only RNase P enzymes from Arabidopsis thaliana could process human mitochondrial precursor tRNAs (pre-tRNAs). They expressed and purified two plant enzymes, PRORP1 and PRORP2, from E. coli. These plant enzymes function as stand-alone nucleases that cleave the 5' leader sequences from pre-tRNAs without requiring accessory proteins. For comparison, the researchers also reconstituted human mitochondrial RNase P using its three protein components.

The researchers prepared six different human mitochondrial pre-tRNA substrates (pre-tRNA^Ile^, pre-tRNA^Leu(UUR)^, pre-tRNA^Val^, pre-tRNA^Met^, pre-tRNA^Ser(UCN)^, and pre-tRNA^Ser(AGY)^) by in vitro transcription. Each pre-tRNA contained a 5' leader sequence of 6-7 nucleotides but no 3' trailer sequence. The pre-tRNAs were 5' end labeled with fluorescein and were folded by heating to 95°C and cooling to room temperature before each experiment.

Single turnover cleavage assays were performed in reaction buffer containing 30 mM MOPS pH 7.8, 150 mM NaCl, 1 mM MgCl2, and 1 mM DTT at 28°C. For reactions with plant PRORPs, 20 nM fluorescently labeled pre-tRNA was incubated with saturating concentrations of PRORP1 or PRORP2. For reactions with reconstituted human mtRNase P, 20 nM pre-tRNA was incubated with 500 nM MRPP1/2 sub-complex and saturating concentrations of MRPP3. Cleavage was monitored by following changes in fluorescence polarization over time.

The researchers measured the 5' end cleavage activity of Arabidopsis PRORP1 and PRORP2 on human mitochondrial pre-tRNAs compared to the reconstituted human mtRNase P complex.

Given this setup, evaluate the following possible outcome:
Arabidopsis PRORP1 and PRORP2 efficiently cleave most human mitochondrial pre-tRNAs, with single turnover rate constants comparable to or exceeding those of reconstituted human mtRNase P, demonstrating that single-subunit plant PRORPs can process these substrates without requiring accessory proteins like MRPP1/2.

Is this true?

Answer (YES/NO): NO